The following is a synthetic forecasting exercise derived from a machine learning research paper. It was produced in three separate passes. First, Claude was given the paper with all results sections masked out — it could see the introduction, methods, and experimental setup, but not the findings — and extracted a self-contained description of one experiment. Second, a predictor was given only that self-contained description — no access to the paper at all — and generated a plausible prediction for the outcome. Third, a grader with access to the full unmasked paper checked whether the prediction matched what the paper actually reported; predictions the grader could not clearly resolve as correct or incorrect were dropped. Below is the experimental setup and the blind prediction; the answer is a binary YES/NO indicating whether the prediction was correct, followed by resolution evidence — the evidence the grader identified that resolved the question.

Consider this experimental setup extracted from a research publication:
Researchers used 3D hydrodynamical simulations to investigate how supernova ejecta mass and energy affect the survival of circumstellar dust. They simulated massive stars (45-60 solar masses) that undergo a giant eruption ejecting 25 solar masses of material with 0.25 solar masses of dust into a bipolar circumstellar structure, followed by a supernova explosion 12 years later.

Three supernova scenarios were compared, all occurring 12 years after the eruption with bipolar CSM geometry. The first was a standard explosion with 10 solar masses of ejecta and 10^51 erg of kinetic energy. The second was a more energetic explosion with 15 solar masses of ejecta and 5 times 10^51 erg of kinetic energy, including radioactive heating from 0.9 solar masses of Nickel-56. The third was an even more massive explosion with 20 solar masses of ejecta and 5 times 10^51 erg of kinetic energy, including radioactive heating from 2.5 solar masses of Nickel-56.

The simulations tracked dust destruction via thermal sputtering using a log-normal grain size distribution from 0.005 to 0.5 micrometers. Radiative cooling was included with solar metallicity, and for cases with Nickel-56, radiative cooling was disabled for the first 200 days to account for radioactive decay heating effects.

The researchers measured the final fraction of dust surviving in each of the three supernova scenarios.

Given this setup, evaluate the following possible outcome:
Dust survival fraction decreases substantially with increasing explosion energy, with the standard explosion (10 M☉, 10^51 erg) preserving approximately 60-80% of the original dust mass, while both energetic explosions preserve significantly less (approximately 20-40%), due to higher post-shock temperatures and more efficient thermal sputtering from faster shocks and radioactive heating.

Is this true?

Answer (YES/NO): YES